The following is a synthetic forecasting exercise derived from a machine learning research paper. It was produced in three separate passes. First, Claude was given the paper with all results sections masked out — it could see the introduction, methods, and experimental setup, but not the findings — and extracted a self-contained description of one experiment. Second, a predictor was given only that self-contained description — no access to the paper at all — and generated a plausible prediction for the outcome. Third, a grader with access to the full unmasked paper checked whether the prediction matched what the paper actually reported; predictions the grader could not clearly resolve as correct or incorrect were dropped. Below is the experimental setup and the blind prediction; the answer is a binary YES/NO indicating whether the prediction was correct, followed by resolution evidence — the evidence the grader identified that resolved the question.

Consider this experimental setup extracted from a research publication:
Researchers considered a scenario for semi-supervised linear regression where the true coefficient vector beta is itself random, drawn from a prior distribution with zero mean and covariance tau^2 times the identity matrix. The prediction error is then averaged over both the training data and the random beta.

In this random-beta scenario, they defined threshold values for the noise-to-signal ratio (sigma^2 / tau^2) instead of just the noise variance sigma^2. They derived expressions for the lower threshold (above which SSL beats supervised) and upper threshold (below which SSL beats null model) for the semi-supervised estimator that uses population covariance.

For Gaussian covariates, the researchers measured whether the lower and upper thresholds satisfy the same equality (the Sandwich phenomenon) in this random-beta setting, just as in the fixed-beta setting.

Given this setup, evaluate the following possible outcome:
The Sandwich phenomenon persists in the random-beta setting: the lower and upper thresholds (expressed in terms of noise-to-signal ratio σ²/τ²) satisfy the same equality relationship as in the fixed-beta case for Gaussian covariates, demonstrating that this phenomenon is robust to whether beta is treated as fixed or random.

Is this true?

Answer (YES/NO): YES